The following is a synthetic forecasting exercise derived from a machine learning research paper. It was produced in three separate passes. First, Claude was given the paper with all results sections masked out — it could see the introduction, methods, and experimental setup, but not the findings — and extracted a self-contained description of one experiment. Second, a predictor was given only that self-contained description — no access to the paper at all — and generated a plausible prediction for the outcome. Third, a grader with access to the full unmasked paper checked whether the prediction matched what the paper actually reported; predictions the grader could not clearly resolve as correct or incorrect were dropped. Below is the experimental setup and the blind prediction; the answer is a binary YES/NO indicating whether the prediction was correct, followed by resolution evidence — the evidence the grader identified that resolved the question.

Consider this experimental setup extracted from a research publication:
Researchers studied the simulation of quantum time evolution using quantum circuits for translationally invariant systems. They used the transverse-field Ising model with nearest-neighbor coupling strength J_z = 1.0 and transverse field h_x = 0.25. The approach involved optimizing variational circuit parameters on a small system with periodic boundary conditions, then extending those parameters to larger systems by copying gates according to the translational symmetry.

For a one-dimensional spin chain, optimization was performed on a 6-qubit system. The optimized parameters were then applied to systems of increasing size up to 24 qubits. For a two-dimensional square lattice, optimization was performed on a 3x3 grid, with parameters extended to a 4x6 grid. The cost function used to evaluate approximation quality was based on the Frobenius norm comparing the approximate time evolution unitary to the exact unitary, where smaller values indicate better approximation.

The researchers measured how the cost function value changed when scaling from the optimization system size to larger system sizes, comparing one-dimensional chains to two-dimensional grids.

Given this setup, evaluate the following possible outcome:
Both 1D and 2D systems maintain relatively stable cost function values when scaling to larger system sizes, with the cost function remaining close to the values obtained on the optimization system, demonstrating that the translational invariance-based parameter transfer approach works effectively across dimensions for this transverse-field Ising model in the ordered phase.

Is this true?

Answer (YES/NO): YES